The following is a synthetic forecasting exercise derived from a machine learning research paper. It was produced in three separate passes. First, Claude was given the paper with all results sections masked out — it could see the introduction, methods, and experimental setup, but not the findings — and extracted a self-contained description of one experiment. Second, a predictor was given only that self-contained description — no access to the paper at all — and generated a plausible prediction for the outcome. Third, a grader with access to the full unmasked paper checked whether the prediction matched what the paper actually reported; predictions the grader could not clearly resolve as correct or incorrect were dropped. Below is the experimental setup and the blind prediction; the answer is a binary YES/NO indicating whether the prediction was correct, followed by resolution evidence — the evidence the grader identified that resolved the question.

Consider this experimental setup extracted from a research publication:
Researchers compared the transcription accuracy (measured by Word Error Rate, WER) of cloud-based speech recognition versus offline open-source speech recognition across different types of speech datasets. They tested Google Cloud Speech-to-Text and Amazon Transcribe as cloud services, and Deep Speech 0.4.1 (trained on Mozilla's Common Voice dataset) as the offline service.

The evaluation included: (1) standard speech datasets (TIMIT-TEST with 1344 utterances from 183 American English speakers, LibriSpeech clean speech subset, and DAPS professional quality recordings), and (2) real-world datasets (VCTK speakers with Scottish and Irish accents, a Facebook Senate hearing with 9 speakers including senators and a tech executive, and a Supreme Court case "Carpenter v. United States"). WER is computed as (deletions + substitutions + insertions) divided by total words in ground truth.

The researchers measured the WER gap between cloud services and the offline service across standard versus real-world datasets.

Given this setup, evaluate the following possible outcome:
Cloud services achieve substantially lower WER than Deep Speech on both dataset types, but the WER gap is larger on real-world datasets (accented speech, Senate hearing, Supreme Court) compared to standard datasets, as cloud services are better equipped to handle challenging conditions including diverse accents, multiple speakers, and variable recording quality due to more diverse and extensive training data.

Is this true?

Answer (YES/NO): YES